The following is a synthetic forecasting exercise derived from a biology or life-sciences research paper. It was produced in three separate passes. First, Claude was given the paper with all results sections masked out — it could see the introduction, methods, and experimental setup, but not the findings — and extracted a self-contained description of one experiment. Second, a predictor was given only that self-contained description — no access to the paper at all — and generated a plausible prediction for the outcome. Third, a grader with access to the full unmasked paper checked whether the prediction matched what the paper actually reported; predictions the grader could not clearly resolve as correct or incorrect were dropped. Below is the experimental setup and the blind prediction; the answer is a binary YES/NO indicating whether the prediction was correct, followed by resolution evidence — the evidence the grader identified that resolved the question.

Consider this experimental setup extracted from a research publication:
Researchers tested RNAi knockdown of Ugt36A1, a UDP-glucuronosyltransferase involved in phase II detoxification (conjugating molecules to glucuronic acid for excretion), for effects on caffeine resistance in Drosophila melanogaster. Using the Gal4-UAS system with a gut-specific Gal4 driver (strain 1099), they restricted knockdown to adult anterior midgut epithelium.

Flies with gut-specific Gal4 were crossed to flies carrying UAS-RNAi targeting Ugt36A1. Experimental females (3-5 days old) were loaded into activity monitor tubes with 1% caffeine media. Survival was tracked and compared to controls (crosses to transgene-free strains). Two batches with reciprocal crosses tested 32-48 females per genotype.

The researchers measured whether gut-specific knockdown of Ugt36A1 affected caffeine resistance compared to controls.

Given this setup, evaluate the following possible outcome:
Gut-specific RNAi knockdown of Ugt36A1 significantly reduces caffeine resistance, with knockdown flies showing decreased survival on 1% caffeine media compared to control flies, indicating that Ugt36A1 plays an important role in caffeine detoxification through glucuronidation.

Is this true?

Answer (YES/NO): NO